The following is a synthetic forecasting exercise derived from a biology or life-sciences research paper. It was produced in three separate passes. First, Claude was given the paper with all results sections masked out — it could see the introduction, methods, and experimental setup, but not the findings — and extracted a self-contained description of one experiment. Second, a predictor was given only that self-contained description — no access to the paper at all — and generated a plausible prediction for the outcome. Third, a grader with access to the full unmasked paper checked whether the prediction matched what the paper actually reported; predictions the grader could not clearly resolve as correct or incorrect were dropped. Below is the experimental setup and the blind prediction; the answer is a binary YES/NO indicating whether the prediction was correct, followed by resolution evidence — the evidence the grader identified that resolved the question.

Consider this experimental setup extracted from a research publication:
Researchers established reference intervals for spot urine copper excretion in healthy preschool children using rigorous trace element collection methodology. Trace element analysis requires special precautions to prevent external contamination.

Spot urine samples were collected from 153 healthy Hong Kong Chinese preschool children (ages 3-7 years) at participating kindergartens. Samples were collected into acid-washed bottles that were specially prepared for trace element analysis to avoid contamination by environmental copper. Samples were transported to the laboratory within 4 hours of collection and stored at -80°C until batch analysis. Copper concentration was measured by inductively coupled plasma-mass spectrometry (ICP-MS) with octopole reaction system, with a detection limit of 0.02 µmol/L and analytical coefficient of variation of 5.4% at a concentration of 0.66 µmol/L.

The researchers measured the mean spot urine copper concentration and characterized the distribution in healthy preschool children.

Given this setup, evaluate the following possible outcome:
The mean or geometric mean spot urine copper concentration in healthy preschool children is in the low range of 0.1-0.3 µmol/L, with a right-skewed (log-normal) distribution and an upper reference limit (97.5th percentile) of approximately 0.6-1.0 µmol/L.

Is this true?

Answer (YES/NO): NO